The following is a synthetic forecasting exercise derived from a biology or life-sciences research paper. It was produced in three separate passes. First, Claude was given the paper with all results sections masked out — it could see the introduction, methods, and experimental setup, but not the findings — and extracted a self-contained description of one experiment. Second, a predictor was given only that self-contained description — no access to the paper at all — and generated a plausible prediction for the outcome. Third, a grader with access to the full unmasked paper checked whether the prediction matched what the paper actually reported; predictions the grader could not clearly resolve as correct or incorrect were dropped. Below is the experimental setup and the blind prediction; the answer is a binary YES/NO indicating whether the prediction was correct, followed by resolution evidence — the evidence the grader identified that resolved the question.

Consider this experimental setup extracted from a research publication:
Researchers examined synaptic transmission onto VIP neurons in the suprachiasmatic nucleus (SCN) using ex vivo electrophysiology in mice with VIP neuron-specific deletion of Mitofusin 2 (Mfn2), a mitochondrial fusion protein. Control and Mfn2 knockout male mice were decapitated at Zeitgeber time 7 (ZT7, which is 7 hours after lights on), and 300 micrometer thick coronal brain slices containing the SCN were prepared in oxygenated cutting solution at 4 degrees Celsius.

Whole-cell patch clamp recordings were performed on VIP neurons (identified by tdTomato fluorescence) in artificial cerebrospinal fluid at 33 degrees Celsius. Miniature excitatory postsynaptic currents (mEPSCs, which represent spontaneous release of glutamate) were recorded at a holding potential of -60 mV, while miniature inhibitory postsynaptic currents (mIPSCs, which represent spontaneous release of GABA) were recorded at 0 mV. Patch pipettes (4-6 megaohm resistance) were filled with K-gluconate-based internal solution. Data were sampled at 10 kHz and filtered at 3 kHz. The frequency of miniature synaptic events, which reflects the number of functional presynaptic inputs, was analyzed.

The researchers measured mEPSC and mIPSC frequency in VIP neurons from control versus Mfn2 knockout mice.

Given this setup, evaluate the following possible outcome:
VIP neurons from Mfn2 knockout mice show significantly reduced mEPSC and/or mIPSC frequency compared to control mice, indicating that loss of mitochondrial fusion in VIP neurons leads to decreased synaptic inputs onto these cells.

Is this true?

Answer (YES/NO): YES